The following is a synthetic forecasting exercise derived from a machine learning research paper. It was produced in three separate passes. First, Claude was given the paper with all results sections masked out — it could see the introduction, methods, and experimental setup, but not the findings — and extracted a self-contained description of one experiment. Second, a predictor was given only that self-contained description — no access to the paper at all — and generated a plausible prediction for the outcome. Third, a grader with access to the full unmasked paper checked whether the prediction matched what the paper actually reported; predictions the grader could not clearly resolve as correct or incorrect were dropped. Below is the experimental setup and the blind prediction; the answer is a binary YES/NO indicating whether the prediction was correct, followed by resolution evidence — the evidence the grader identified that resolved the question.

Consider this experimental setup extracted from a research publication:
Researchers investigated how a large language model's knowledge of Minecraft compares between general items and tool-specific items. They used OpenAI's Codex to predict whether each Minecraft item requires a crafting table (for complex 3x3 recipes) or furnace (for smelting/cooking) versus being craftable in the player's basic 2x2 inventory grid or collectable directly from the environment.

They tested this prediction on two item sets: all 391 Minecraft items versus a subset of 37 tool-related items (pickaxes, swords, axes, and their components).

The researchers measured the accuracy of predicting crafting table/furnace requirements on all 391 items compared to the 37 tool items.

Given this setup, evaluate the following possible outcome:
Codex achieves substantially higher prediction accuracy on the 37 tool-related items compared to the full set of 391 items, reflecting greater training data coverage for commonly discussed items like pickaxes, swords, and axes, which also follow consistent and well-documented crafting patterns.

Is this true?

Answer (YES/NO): YES